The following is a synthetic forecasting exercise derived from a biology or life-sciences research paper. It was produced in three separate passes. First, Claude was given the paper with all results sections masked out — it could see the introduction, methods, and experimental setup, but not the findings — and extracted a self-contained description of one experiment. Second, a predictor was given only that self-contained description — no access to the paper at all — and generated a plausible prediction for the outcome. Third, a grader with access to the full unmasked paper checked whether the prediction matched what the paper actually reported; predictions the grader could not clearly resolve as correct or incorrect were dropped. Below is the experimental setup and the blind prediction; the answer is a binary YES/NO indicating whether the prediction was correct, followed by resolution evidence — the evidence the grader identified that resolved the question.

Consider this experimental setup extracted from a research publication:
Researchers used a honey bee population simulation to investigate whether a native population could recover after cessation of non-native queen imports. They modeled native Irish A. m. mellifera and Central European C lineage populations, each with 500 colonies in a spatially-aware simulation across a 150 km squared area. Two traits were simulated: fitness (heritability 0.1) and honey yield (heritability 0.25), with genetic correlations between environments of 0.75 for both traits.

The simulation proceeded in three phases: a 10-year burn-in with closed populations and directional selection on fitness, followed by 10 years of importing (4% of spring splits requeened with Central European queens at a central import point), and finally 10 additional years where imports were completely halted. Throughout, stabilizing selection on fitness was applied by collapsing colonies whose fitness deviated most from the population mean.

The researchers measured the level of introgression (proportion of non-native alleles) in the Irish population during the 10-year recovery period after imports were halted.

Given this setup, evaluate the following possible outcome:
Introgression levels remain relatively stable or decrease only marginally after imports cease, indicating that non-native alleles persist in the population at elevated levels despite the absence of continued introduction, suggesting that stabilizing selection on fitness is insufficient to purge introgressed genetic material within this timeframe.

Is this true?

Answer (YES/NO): YES